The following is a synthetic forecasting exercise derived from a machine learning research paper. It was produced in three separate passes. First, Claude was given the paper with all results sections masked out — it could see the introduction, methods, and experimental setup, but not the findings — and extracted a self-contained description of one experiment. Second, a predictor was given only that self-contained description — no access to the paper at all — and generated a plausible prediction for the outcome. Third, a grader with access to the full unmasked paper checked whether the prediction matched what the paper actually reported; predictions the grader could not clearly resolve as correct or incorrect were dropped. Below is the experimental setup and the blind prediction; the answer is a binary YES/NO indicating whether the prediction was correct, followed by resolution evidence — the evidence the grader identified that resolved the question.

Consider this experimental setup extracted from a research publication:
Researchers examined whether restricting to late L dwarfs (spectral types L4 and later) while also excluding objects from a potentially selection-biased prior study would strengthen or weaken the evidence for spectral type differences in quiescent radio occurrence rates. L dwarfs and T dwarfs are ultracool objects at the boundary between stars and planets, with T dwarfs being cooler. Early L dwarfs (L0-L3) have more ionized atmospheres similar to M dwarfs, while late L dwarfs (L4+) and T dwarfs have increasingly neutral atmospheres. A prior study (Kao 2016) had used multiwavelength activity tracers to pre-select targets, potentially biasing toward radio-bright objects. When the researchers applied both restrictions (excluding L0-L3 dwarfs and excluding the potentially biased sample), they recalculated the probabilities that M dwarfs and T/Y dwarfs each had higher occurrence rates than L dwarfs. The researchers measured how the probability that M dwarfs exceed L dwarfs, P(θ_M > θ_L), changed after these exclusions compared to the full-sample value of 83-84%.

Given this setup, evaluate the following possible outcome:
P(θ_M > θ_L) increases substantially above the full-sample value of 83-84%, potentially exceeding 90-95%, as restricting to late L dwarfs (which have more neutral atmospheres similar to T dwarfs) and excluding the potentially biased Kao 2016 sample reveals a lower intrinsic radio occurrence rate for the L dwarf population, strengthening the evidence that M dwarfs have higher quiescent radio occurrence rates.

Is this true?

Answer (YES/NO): YES